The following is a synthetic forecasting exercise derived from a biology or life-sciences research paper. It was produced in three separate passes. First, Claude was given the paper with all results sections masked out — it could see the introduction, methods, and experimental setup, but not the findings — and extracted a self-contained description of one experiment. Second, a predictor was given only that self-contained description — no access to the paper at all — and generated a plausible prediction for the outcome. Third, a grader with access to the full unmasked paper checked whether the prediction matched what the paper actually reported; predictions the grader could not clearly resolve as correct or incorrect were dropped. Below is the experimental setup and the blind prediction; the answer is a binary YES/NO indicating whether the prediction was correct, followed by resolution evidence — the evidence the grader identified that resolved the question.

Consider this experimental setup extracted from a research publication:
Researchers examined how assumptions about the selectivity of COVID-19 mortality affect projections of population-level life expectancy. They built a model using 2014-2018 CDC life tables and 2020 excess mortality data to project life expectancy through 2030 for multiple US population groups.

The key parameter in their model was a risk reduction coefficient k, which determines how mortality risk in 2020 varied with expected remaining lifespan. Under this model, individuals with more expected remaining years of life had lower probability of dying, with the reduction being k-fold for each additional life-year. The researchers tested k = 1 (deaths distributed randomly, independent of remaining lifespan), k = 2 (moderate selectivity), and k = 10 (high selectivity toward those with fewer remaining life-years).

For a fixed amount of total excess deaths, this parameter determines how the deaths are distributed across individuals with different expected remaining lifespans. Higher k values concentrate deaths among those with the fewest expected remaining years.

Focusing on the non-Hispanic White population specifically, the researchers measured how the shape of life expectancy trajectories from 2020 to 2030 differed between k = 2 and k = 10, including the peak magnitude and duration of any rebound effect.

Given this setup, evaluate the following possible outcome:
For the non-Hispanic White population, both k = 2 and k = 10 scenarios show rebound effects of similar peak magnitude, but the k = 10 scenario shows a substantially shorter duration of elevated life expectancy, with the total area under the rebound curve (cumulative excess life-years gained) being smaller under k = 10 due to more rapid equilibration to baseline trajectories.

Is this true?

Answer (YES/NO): NO